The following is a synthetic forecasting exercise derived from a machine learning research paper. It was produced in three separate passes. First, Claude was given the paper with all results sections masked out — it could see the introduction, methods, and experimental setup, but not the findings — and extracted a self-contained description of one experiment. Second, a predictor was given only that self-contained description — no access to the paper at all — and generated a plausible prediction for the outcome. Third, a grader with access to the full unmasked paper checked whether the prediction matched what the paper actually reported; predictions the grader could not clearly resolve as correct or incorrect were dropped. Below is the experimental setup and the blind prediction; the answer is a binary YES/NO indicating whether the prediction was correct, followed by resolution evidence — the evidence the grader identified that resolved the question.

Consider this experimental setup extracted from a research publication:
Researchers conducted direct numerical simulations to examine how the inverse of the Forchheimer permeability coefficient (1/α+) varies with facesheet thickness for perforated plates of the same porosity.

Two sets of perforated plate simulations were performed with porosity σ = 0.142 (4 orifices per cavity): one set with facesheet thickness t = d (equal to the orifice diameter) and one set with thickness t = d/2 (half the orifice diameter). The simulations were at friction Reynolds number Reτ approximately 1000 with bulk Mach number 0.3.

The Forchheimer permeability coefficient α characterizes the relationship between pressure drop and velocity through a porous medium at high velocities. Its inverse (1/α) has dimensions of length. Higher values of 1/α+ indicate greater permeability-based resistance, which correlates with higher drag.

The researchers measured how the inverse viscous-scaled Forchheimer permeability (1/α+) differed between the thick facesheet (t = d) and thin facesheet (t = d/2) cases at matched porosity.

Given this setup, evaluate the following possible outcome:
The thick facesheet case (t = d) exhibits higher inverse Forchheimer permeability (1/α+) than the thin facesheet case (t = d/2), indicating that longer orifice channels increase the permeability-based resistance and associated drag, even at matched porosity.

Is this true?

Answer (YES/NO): NO